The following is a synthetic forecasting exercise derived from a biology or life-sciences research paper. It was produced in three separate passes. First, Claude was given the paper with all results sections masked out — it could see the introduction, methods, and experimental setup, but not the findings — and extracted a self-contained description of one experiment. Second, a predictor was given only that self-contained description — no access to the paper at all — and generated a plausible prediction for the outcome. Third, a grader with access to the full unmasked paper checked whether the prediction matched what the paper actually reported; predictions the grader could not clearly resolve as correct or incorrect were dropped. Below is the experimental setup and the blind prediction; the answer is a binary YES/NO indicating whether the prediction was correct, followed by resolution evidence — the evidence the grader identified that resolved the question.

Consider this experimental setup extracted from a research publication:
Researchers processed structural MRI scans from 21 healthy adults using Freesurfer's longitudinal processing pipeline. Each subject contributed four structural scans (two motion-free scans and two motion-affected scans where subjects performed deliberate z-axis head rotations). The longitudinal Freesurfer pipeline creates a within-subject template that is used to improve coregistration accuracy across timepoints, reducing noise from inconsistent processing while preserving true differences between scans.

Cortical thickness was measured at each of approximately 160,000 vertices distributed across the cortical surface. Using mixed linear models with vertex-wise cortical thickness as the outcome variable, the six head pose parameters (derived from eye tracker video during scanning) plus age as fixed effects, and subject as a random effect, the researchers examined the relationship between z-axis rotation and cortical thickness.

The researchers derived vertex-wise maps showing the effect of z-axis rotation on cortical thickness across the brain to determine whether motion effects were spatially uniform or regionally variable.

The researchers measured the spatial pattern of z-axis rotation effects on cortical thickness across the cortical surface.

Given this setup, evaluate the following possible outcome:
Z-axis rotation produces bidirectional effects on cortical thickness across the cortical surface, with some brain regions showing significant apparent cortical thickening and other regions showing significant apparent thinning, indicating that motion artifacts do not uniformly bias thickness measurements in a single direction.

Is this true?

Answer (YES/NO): YES